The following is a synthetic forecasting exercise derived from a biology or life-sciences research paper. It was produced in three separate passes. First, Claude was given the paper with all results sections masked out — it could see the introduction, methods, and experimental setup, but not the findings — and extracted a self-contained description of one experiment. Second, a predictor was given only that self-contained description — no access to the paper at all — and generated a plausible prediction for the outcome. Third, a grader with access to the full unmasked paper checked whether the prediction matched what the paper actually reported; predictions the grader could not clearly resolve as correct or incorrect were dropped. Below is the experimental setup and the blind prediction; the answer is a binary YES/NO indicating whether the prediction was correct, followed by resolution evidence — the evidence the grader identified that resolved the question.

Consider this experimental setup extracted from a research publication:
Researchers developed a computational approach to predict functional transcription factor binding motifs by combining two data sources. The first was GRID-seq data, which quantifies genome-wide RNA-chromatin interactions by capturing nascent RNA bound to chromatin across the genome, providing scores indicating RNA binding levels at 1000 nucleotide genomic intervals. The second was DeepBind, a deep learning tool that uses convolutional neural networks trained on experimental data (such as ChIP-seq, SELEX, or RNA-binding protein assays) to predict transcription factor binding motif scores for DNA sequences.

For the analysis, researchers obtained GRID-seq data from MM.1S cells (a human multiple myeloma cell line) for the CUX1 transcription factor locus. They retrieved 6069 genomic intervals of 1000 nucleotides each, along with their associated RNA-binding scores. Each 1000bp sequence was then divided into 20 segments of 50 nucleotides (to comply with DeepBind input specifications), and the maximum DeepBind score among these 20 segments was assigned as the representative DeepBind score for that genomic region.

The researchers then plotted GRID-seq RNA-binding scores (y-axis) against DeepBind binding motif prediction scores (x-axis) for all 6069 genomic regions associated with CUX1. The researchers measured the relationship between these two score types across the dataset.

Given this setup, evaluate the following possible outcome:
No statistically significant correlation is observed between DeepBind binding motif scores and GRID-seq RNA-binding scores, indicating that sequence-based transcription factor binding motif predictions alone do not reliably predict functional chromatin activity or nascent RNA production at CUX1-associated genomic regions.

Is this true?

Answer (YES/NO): NO